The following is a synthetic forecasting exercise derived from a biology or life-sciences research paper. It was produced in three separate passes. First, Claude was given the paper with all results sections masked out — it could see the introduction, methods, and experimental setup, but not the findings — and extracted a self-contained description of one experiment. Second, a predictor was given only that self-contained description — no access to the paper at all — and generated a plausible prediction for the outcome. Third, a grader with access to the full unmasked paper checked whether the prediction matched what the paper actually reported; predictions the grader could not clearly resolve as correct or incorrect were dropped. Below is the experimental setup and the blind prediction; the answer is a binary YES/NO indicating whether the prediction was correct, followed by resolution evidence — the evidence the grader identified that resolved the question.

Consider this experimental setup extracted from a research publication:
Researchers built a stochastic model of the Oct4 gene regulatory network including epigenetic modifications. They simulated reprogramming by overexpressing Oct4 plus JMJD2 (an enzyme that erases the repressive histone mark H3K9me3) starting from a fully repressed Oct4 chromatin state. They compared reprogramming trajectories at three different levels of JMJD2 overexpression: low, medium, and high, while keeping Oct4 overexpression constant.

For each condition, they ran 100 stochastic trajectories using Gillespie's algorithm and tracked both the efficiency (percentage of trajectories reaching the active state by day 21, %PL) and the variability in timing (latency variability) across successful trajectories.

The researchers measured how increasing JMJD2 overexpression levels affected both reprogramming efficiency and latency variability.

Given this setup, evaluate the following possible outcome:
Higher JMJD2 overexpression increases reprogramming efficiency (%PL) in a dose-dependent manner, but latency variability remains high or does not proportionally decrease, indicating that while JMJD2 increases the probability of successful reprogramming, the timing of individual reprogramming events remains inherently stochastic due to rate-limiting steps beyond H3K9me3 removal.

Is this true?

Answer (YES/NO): NO